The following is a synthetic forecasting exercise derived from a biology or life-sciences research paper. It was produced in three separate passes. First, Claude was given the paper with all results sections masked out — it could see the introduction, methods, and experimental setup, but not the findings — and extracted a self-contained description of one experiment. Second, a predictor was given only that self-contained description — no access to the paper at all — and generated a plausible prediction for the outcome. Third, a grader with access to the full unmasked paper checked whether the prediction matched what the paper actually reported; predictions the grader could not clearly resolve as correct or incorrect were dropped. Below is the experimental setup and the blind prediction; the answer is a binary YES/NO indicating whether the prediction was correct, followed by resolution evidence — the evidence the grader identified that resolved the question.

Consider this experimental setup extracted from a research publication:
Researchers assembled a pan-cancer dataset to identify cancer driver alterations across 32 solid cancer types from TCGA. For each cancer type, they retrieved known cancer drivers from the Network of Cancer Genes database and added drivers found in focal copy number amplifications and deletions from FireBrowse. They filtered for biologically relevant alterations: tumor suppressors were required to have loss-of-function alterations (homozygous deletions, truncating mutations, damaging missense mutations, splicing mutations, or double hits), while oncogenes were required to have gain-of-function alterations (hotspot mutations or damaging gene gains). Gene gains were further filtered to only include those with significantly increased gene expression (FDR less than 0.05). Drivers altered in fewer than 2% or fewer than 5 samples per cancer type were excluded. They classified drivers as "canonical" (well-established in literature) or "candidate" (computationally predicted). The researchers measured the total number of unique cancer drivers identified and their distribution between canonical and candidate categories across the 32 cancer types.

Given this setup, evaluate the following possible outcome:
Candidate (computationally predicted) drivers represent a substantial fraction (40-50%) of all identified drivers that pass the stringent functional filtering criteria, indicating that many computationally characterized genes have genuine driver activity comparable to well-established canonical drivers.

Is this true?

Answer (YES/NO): NO